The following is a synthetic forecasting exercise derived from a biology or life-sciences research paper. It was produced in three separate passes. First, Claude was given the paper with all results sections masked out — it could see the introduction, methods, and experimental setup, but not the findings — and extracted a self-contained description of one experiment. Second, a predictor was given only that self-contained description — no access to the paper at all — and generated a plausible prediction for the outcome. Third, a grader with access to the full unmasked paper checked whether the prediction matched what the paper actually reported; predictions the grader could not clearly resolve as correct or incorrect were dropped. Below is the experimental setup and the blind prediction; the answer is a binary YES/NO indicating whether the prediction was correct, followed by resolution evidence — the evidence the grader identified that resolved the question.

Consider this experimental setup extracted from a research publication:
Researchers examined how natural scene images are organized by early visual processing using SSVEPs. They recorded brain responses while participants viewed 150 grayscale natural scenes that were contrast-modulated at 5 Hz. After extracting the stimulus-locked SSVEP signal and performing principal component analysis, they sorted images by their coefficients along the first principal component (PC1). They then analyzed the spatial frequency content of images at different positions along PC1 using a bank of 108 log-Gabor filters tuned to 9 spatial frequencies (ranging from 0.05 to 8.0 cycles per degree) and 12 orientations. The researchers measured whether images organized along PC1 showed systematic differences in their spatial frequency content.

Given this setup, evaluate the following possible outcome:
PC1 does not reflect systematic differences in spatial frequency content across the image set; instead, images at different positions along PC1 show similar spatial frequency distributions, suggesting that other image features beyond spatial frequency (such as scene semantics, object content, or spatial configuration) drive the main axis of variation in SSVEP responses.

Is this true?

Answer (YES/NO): NO